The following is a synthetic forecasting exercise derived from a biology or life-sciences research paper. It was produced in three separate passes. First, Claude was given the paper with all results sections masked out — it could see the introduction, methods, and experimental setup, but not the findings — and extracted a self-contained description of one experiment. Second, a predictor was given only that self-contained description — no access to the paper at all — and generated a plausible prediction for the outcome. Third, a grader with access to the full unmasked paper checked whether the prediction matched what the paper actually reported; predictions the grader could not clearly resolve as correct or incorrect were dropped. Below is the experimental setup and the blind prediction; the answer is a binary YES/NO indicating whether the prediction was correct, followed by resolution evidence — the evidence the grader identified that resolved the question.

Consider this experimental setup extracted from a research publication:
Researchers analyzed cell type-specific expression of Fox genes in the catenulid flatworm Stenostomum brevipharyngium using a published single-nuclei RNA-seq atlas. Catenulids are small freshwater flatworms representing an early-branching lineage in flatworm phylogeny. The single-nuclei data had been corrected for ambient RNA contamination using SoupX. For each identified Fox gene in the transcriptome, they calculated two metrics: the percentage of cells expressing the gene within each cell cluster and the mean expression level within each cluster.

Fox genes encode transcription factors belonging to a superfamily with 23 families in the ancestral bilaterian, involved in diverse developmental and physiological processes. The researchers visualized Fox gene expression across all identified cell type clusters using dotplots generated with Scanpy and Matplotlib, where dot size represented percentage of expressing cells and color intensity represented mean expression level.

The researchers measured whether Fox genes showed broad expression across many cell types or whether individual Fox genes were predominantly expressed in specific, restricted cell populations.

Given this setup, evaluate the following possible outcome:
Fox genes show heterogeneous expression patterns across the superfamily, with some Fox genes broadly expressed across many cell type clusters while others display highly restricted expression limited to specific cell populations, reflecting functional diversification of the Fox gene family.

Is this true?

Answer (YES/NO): YES